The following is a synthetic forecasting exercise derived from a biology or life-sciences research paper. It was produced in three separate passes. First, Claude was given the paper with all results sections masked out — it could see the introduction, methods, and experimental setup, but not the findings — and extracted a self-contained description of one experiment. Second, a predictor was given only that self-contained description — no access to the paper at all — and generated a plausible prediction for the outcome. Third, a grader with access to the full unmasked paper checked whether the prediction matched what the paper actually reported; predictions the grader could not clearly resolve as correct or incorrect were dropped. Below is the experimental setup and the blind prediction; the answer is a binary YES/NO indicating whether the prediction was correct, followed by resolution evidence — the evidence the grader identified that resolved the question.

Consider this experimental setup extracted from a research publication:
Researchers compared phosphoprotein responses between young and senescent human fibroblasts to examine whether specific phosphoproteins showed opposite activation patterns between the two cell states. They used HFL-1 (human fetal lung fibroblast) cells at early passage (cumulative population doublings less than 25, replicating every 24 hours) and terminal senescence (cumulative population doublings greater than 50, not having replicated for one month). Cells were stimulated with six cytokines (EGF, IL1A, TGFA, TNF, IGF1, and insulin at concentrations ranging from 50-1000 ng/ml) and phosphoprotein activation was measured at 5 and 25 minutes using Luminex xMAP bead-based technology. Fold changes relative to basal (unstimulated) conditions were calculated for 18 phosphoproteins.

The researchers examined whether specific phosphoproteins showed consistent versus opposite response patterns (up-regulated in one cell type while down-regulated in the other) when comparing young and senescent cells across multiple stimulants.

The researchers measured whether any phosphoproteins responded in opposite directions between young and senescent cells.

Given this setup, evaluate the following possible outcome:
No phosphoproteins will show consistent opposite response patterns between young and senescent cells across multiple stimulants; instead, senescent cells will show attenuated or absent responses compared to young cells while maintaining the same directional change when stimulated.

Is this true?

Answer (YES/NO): NO